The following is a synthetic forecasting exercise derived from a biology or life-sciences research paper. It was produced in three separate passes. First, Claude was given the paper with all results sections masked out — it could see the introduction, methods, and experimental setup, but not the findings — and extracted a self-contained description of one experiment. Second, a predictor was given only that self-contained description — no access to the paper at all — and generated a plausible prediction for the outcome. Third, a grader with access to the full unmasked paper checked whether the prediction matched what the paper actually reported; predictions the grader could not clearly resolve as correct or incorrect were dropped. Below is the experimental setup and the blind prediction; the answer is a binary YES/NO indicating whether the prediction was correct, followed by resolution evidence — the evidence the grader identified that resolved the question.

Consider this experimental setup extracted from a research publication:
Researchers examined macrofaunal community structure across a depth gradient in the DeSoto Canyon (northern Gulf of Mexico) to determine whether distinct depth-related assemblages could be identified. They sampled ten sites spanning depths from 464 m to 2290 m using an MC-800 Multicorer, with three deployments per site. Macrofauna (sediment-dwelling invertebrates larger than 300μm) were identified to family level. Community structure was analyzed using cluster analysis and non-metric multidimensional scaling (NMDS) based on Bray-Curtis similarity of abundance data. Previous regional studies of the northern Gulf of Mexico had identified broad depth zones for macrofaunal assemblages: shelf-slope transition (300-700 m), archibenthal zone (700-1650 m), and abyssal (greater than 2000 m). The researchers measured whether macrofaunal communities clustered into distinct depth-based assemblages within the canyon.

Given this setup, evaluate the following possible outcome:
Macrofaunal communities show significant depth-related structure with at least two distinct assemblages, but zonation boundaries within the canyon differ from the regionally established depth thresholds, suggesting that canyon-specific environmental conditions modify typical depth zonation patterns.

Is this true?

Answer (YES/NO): NO